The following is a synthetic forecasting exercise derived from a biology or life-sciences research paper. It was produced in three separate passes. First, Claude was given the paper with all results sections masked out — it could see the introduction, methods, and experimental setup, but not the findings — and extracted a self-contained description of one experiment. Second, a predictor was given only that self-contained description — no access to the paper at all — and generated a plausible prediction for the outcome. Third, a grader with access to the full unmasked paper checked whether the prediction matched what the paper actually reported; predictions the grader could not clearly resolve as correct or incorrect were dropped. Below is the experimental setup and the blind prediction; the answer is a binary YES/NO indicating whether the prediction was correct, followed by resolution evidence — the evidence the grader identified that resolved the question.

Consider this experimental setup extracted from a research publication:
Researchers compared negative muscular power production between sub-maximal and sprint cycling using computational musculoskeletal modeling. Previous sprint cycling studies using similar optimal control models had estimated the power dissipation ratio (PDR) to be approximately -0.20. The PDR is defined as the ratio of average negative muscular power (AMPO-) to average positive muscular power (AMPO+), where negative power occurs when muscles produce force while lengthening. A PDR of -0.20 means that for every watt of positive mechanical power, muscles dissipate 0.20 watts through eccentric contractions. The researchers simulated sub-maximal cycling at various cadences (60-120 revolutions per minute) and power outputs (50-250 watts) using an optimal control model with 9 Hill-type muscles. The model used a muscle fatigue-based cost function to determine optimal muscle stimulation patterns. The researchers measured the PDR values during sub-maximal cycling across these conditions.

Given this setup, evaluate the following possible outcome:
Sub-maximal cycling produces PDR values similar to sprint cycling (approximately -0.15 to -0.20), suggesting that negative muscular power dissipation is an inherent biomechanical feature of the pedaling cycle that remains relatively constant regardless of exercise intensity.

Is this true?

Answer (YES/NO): NO